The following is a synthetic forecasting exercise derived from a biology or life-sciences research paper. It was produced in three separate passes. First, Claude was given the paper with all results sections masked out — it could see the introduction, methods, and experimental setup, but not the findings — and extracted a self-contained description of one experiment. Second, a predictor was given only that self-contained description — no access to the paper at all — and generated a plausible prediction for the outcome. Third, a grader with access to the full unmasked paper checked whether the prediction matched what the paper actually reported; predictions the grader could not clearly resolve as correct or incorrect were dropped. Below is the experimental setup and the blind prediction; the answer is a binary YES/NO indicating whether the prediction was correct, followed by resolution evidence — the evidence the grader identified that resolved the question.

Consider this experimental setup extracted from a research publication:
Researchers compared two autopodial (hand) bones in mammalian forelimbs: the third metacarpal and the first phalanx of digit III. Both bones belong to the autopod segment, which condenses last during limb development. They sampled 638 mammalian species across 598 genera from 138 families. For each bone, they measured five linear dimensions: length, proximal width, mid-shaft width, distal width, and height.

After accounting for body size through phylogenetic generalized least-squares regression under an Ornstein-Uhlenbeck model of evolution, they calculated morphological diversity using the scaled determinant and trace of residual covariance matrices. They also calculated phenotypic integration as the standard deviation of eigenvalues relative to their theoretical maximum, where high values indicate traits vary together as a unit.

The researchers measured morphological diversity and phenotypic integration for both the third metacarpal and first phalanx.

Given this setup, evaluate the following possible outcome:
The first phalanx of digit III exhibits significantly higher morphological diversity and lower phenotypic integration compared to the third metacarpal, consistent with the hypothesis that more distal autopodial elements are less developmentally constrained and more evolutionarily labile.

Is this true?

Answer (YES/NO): NO